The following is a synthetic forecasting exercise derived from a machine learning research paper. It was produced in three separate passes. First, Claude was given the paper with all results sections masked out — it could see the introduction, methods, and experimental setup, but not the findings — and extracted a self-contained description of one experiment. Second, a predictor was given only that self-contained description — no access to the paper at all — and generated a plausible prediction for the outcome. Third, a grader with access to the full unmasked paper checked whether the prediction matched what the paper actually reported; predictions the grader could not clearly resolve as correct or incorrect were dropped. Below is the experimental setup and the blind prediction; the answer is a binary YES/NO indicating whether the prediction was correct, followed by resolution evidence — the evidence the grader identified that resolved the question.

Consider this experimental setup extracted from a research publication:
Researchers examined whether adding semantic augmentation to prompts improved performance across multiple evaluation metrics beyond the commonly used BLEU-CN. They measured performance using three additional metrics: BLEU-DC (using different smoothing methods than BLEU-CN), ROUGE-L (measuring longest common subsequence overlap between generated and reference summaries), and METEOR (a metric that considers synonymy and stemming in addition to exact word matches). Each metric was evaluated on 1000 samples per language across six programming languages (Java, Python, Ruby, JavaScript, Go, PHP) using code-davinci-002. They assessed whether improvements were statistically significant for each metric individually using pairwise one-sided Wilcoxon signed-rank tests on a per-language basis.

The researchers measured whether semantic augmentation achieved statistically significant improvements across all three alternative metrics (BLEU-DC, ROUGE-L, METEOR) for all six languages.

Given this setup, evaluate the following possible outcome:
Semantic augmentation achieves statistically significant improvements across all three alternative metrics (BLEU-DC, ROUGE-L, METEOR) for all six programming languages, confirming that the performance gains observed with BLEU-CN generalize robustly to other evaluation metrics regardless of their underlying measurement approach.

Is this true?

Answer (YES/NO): NO